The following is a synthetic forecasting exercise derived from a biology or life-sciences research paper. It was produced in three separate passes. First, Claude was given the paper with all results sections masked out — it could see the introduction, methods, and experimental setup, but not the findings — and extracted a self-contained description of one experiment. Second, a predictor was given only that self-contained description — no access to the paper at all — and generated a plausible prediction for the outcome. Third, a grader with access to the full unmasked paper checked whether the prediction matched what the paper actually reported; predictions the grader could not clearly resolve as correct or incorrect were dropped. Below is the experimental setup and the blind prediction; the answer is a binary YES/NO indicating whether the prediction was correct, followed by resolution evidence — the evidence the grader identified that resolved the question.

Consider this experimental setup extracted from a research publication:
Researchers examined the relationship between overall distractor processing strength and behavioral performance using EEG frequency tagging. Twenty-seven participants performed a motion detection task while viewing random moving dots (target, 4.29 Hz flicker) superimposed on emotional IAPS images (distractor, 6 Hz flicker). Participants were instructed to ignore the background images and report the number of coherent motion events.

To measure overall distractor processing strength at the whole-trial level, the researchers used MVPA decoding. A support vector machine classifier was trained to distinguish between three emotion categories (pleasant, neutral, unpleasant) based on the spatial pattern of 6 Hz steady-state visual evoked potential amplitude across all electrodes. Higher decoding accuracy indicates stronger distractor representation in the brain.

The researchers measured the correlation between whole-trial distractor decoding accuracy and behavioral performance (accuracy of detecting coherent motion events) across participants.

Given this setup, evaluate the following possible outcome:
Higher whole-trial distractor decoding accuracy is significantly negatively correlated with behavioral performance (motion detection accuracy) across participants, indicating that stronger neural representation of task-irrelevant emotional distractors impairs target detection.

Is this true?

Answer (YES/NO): NO